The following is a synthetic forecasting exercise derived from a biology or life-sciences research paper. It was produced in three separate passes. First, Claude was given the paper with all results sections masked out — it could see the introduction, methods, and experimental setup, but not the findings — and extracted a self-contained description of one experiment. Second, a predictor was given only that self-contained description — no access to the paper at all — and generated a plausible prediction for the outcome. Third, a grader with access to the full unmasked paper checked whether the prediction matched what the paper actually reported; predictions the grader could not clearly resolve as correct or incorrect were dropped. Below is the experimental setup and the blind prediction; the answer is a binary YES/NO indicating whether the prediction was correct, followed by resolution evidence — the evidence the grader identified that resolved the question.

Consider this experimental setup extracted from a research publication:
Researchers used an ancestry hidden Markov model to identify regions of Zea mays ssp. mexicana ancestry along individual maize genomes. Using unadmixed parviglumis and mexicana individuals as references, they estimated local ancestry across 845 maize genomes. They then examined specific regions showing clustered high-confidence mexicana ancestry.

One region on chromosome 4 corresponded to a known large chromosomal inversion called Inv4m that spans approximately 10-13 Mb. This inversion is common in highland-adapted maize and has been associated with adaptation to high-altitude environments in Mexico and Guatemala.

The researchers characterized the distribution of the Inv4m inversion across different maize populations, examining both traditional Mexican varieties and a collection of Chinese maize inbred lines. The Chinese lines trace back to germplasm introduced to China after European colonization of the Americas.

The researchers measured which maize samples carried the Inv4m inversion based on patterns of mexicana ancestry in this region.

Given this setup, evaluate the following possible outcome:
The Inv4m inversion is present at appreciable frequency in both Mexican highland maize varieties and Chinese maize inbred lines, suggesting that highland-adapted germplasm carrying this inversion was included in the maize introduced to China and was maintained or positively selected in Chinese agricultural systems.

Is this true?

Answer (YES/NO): NO